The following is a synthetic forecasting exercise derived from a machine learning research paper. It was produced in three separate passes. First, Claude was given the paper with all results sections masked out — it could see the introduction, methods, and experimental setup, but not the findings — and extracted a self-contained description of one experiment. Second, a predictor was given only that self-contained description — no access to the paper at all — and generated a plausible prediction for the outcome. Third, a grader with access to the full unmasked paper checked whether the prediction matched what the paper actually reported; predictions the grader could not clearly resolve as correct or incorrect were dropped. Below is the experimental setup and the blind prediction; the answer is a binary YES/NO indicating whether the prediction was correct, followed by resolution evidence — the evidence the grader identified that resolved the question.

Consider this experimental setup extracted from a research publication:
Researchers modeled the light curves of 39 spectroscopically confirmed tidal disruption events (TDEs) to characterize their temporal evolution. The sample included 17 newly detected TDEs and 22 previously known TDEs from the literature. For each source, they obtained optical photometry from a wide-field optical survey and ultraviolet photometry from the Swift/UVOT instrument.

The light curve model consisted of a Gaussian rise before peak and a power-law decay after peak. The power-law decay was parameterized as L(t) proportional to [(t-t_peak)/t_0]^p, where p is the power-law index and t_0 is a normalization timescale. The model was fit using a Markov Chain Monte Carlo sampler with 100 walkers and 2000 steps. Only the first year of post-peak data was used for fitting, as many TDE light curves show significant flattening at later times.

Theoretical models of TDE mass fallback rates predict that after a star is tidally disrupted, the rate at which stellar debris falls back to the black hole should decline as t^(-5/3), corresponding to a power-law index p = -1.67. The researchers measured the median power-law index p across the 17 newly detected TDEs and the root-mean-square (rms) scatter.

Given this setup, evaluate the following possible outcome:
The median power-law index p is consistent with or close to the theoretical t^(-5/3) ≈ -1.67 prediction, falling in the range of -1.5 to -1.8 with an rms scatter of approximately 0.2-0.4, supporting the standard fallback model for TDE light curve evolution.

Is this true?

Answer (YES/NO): NO